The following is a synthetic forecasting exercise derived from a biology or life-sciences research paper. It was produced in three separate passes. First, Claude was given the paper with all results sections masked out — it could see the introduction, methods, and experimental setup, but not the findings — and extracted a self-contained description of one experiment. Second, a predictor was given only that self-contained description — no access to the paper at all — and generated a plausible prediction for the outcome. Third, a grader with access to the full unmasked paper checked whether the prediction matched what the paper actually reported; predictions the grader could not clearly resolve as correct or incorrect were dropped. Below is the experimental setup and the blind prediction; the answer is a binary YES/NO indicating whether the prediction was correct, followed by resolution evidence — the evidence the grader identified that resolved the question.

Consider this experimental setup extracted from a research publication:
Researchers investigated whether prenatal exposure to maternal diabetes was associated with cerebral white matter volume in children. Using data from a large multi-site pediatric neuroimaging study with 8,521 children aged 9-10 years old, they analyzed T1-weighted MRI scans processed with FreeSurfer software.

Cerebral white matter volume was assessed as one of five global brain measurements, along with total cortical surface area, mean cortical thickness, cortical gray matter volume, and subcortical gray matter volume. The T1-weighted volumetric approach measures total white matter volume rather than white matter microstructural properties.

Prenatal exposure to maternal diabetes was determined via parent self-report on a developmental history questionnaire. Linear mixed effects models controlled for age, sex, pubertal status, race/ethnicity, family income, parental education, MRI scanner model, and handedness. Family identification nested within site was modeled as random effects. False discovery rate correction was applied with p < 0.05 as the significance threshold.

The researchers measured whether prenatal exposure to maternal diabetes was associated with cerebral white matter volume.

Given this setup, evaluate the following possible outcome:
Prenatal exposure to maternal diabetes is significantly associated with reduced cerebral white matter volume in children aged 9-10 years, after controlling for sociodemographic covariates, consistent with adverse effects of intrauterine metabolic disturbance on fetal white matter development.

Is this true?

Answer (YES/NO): NO